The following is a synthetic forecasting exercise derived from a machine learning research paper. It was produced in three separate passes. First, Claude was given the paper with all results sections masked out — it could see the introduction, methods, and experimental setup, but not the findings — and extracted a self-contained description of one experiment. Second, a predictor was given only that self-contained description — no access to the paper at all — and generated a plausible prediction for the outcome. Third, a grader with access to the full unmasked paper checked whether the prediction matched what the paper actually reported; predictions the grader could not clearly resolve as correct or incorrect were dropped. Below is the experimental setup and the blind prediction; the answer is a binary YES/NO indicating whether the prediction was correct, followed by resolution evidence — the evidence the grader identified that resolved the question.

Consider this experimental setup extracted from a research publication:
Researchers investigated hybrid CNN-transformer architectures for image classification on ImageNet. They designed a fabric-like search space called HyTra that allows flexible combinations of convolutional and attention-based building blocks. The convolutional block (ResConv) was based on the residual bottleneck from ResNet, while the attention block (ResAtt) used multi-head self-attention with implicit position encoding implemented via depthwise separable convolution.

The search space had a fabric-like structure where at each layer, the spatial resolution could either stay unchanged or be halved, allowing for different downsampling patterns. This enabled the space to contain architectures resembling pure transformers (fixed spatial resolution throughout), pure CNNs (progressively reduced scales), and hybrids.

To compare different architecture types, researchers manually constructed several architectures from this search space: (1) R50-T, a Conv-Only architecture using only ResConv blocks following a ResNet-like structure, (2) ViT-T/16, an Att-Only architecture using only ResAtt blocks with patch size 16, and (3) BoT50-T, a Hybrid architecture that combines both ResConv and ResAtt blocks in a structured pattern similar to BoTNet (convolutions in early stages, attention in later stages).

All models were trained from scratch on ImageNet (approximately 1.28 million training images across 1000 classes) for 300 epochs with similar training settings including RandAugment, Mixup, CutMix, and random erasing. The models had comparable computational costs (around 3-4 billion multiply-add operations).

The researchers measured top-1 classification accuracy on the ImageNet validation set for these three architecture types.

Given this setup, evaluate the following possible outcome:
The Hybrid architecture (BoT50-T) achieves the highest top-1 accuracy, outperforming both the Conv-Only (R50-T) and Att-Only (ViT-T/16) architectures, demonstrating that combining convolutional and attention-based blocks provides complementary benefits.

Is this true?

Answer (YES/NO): YES